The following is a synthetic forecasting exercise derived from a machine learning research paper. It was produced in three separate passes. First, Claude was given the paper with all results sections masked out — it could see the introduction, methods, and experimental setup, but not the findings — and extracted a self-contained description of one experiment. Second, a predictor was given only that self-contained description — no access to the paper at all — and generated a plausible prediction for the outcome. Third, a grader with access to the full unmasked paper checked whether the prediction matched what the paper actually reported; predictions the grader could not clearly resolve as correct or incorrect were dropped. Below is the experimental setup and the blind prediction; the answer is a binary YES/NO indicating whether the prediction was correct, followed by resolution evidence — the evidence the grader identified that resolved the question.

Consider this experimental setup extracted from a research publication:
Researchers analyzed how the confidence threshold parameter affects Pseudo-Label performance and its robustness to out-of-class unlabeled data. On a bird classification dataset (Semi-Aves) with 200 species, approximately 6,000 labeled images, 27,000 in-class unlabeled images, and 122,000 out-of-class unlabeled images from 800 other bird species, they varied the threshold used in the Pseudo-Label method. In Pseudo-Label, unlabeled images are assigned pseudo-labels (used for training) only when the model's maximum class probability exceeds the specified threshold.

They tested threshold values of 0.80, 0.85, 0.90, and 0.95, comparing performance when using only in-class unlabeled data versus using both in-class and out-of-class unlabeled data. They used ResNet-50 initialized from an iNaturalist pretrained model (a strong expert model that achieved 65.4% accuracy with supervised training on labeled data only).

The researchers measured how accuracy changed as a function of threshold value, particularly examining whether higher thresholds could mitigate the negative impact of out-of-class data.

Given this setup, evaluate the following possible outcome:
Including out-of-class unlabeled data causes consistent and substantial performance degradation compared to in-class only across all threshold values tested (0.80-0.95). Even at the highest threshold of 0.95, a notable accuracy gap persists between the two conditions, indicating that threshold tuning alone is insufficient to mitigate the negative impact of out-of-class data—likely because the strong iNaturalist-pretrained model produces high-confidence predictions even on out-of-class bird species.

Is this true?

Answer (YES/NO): NO